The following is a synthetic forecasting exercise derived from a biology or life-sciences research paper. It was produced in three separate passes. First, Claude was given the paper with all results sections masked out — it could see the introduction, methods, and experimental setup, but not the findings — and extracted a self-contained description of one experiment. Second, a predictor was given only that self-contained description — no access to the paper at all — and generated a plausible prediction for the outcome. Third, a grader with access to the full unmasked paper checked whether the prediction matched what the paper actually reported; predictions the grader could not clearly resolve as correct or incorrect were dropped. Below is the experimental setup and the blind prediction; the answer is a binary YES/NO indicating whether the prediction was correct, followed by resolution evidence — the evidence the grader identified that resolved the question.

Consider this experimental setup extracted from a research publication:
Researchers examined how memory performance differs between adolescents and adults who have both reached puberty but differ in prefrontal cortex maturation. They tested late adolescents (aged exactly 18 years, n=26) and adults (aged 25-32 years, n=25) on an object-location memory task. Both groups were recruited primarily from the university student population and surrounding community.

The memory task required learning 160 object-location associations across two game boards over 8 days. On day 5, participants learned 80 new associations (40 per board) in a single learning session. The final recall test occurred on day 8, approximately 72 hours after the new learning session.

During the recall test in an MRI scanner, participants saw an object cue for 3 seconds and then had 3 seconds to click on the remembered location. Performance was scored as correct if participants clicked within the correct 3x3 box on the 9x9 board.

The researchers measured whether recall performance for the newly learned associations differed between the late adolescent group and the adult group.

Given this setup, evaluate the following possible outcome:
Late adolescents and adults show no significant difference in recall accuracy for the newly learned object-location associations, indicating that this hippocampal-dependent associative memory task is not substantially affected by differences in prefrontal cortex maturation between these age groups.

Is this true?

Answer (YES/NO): YES